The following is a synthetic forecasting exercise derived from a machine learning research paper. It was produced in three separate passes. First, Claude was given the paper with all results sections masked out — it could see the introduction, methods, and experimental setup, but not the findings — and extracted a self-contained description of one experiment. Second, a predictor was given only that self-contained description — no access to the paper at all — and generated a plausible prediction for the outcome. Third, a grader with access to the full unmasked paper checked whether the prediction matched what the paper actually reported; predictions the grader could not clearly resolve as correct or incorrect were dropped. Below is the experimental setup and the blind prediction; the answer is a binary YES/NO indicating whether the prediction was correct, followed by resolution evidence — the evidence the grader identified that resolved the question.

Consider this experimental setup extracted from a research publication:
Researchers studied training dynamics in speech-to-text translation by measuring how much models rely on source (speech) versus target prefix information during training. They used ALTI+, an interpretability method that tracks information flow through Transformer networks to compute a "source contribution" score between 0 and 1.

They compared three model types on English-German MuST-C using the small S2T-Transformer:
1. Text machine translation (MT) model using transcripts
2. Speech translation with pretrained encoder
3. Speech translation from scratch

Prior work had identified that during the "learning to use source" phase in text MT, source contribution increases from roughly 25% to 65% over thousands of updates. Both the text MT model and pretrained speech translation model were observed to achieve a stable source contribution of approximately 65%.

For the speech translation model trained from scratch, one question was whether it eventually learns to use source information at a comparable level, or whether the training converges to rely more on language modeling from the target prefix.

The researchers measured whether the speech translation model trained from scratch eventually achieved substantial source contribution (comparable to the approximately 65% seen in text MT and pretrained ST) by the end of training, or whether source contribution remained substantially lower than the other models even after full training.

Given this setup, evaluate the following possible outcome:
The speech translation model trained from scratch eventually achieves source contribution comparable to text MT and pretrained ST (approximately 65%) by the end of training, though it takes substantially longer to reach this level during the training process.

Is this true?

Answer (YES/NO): NO